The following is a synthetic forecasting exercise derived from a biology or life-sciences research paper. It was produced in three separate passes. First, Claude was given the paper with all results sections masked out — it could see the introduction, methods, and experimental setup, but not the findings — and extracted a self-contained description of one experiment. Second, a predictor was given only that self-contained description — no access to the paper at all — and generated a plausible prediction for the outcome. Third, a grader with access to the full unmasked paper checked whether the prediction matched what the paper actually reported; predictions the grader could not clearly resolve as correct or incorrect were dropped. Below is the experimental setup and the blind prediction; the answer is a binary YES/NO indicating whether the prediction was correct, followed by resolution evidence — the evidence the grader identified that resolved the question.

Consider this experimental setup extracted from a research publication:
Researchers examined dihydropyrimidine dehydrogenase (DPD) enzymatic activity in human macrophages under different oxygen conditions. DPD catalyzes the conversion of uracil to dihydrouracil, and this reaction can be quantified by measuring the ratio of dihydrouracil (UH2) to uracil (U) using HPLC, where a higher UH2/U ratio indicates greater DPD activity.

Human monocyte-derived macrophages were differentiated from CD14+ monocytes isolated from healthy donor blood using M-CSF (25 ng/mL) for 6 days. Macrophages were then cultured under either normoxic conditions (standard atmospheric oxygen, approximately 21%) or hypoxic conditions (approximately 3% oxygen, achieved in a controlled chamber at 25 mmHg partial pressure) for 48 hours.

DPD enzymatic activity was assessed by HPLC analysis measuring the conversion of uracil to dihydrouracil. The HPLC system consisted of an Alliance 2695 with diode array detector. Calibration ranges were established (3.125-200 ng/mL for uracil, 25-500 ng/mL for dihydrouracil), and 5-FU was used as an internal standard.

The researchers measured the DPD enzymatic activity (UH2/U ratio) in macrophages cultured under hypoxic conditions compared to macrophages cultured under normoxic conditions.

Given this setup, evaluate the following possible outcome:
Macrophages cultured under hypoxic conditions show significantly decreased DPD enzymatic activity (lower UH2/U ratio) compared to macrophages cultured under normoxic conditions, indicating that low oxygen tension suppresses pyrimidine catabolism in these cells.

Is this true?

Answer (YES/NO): NO